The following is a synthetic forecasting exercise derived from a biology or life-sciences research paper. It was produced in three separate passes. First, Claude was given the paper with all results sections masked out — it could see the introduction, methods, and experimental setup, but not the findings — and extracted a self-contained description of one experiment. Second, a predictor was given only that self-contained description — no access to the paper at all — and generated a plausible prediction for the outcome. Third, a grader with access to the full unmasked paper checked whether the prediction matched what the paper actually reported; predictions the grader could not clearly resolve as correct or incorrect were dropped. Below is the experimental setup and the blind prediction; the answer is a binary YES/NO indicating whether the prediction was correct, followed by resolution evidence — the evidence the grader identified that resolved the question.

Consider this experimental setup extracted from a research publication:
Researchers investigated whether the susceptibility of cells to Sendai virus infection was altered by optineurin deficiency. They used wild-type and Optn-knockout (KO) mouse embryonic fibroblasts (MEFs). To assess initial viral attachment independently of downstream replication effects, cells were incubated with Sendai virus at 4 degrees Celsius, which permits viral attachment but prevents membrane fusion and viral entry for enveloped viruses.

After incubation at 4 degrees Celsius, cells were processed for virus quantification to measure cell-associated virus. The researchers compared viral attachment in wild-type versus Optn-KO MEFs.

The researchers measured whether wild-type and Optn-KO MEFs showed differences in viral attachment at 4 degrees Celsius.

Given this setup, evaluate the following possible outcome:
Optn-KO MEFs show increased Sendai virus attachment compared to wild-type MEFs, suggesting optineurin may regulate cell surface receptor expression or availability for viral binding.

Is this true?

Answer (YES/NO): NO